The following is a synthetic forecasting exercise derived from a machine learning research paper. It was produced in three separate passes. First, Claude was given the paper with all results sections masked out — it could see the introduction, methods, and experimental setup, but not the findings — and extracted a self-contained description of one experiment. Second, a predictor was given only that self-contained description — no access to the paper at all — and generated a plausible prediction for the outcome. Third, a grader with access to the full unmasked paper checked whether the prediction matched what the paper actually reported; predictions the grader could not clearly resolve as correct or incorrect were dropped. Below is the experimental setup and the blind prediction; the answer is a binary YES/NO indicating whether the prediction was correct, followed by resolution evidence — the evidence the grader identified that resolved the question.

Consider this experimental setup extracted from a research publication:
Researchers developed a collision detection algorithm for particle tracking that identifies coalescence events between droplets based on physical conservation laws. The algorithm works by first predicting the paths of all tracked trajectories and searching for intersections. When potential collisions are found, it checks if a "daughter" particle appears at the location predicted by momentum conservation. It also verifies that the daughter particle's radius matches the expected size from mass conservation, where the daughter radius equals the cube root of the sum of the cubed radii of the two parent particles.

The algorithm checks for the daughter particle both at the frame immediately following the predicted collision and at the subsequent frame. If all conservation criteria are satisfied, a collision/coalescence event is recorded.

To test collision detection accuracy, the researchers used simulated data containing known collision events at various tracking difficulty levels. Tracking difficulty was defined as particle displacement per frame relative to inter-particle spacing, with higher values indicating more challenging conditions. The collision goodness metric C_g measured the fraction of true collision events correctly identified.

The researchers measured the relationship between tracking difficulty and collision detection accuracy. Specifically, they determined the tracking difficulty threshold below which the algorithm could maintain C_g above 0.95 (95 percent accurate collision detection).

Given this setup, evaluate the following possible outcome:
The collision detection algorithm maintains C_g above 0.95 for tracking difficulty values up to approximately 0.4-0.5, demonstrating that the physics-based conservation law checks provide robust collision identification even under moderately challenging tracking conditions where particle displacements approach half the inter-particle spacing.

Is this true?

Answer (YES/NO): NO